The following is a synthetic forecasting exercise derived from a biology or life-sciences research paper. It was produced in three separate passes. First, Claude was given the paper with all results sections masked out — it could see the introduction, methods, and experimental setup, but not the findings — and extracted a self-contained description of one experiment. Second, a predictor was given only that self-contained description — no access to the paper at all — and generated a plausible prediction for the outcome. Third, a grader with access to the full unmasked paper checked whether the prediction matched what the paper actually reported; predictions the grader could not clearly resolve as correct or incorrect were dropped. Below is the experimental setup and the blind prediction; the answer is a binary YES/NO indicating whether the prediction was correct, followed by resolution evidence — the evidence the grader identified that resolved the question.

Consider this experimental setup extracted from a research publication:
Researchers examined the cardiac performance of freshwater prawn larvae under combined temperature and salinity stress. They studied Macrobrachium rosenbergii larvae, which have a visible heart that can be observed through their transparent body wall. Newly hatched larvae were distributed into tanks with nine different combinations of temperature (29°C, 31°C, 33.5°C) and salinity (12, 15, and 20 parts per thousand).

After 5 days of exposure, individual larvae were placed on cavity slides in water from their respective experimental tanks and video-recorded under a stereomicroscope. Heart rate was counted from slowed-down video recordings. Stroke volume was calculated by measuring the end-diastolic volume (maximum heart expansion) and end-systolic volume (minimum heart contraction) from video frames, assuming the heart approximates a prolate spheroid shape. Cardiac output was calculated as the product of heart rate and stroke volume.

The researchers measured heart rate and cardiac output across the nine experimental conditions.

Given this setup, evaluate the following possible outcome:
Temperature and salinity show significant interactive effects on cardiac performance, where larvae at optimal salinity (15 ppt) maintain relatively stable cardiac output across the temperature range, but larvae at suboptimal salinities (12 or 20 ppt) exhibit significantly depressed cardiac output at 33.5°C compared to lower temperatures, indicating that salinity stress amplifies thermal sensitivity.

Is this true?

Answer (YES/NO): NO